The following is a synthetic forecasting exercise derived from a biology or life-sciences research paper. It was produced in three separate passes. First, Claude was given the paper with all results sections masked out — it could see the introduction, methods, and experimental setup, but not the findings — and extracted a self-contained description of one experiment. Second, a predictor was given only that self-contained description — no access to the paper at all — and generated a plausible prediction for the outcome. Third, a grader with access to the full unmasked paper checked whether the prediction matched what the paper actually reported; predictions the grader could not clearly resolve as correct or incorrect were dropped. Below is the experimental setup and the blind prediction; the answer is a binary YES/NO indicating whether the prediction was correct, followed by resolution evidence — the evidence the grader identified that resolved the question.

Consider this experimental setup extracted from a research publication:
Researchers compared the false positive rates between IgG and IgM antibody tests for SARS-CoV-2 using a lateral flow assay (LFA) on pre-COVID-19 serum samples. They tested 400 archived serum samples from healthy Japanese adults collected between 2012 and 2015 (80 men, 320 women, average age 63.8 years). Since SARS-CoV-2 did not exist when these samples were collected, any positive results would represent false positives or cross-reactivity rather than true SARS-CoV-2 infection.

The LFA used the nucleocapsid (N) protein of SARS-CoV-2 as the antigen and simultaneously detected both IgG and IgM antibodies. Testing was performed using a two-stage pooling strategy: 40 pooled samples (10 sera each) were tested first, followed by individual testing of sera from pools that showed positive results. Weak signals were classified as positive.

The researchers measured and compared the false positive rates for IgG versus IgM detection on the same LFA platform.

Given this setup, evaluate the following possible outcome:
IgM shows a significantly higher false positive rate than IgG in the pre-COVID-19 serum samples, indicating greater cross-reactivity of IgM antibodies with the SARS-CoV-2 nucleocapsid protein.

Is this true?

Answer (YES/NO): NO